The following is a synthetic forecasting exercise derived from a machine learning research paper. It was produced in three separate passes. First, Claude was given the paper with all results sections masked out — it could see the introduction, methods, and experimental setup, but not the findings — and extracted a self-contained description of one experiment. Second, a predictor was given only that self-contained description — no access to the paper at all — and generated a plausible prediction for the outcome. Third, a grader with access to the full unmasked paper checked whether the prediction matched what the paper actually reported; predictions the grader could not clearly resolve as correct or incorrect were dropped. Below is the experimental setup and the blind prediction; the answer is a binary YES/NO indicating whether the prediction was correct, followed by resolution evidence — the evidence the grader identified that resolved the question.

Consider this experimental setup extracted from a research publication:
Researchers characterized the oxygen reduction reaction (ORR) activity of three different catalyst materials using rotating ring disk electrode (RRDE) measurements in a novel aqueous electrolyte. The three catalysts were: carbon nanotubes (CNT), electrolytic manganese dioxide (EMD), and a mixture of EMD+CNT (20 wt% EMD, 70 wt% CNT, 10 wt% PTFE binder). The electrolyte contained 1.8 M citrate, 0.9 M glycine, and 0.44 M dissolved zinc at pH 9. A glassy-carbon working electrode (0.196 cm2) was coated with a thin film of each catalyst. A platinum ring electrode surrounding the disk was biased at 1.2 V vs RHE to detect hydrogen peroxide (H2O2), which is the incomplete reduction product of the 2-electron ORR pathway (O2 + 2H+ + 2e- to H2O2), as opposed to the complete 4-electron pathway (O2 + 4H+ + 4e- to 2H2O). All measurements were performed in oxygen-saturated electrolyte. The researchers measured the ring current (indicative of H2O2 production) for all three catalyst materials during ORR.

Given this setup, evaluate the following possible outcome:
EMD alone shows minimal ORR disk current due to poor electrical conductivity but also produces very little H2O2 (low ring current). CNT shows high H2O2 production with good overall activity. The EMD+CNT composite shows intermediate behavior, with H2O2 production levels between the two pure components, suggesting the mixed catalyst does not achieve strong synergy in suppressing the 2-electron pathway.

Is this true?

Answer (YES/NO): NO